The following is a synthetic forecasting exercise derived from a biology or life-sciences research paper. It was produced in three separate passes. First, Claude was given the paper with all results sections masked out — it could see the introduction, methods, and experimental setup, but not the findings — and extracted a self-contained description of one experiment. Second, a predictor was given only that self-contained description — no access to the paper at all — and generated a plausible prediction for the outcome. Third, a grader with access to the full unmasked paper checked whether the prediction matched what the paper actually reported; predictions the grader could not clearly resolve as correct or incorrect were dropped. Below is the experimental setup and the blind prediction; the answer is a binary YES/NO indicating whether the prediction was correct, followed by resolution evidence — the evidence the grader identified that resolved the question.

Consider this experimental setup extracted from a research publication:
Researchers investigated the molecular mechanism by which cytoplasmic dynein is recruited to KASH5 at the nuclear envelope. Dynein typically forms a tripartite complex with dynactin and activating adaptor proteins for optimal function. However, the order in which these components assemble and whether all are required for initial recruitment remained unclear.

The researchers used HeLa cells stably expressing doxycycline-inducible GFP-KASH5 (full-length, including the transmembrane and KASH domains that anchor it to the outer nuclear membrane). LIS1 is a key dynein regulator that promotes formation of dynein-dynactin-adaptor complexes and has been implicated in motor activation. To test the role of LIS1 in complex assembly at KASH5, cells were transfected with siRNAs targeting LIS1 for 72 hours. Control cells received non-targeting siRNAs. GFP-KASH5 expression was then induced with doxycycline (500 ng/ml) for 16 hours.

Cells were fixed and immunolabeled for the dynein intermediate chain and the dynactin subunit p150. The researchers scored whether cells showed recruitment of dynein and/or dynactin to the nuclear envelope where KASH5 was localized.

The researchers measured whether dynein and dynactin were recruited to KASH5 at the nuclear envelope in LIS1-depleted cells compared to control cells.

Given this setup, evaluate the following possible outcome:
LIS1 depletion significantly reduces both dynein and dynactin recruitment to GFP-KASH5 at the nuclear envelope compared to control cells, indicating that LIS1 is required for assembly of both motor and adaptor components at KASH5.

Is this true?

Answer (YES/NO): NO